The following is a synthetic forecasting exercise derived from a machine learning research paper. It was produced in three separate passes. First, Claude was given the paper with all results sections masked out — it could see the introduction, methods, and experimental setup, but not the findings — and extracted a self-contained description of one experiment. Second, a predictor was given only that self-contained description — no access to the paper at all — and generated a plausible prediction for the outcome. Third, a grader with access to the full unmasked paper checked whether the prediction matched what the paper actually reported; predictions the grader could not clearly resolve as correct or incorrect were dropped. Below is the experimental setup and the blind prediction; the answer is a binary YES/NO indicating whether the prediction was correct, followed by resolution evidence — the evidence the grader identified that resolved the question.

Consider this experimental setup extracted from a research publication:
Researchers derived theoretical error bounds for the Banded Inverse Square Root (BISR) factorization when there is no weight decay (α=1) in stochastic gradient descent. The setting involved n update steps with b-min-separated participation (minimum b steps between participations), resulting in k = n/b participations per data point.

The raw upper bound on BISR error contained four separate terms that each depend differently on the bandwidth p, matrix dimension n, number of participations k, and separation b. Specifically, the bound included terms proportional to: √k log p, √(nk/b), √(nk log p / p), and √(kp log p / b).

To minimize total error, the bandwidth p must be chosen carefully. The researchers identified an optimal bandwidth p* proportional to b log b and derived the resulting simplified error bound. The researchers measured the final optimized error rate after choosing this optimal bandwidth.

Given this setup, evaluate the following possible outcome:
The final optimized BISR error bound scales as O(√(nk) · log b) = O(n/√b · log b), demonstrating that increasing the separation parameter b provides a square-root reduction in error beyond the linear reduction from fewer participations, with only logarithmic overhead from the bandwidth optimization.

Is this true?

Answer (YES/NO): NO